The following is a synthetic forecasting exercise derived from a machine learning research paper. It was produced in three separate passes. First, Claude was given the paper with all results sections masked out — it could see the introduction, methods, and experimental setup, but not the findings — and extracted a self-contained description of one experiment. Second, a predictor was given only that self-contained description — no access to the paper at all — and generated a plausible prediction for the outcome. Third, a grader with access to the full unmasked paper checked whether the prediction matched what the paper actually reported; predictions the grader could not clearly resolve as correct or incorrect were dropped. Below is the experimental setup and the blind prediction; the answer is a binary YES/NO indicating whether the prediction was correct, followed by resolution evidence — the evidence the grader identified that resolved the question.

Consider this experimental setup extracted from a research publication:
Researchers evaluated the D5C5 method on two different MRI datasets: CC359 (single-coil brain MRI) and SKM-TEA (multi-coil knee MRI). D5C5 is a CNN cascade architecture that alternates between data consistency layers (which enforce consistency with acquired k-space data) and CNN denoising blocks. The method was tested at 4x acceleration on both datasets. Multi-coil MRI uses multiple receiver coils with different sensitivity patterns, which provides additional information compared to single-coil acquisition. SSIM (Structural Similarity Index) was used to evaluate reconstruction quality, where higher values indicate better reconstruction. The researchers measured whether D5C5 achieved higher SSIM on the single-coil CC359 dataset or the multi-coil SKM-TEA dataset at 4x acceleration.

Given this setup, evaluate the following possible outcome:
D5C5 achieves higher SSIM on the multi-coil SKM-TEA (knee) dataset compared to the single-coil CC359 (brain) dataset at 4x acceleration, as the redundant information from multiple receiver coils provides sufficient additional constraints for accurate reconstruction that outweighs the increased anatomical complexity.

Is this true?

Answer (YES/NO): NO